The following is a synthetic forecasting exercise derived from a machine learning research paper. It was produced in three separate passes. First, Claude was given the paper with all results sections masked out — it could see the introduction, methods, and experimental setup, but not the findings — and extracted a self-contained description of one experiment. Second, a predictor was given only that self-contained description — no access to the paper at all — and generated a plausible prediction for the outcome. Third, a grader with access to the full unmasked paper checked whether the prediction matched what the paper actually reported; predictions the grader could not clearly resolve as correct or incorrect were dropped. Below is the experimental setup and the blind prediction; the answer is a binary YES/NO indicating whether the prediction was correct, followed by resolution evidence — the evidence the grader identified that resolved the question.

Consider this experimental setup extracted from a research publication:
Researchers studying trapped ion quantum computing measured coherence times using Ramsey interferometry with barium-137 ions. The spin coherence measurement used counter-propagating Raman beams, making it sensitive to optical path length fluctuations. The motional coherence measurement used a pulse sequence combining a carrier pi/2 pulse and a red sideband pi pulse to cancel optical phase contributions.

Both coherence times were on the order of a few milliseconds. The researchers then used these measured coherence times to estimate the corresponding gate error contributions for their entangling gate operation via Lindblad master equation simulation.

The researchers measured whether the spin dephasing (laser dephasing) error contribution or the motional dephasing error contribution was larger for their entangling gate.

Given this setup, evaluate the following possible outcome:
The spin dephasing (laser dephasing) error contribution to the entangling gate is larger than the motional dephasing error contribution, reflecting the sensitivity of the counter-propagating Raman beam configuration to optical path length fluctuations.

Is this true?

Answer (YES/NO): YES